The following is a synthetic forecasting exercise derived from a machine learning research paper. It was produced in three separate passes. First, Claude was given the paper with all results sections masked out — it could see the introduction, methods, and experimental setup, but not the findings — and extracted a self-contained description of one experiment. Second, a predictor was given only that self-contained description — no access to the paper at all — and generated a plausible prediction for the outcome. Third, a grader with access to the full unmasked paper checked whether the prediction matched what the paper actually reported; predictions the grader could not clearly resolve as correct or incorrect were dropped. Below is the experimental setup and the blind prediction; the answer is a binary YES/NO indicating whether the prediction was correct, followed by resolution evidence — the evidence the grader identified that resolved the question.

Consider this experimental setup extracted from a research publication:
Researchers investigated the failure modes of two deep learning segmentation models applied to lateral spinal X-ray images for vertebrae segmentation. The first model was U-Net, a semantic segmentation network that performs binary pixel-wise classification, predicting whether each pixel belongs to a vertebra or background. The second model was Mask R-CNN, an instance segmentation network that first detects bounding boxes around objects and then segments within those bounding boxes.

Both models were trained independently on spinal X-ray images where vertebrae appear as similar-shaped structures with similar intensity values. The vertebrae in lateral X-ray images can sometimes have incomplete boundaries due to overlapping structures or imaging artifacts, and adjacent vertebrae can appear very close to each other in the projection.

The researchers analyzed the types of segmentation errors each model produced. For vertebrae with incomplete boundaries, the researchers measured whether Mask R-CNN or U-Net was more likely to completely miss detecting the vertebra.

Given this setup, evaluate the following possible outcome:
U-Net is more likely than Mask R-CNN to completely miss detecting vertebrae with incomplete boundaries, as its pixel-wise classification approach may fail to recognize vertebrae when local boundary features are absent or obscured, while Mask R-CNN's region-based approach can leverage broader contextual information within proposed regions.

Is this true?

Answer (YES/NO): NO